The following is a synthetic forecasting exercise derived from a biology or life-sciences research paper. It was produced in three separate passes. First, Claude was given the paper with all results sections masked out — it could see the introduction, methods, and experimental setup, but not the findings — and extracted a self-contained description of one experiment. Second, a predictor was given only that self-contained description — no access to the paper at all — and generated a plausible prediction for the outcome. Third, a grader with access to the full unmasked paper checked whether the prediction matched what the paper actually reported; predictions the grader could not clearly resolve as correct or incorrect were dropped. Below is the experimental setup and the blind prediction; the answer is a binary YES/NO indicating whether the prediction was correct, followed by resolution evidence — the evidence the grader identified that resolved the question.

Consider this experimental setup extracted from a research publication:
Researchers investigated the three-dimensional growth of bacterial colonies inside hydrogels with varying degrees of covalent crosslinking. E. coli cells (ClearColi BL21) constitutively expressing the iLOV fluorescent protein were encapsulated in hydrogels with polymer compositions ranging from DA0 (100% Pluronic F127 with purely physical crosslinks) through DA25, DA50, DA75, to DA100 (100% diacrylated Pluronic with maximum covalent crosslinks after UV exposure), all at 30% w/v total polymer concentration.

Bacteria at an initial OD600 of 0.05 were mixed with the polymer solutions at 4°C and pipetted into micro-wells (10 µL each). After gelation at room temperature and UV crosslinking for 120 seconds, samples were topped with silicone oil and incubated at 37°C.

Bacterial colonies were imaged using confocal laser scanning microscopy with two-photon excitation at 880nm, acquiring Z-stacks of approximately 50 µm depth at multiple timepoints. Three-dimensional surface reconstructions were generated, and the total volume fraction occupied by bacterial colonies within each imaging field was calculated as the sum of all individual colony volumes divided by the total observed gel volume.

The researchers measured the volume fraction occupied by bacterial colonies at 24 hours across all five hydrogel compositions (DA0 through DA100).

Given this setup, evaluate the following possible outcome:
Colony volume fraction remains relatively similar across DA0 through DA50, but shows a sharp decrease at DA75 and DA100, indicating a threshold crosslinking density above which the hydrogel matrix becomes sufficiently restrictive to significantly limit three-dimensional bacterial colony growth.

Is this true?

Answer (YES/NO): NO